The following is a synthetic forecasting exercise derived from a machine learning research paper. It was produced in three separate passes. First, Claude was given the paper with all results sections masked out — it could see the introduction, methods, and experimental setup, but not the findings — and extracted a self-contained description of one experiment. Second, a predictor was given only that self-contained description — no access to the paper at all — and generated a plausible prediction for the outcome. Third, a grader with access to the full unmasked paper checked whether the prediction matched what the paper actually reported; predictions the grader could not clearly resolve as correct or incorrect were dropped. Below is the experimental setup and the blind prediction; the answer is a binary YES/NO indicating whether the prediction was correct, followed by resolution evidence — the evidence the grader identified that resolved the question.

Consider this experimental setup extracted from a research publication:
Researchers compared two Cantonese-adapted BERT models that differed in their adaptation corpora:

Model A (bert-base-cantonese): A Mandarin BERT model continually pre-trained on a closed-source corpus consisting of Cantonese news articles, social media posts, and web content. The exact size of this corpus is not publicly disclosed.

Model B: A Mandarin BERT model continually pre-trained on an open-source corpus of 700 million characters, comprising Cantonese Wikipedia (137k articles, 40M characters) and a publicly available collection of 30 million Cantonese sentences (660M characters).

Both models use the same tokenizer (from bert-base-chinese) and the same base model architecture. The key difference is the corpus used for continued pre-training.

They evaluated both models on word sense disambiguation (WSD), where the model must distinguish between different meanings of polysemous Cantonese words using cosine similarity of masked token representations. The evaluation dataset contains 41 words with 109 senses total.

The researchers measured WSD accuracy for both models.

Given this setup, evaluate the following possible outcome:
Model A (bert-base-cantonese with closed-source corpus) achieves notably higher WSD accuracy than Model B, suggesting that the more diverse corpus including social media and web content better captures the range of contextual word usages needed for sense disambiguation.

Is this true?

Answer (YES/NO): YES